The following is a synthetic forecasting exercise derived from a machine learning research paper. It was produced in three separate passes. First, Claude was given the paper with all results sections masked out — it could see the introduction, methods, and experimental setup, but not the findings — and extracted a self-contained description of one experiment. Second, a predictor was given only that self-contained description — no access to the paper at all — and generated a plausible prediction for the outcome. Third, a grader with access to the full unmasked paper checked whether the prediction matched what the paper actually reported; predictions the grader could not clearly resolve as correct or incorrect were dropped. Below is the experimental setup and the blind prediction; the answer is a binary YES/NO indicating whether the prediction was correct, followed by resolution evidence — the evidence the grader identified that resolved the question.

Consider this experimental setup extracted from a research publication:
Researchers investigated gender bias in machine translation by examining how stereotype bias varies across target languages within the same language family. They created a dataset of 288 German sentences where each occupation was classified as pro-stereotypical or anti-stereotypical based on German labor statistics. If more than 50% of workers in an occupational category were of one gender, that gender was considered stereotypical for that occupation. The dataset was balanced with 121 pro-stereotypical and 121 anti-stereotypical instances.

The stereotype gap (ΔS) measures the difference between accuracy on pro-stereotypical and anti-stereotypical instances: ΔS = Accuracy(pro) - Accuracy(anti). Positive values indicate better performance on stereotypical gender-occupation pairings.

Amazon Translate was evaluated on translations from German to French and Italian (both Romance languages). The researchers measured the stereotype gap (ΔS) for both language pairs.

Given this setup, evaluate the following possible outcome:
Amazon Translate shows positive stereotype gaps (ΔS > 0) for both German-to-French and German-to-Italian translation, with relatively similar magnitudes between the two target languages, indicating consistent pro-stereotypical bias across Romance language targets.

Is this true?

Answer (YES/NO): NO